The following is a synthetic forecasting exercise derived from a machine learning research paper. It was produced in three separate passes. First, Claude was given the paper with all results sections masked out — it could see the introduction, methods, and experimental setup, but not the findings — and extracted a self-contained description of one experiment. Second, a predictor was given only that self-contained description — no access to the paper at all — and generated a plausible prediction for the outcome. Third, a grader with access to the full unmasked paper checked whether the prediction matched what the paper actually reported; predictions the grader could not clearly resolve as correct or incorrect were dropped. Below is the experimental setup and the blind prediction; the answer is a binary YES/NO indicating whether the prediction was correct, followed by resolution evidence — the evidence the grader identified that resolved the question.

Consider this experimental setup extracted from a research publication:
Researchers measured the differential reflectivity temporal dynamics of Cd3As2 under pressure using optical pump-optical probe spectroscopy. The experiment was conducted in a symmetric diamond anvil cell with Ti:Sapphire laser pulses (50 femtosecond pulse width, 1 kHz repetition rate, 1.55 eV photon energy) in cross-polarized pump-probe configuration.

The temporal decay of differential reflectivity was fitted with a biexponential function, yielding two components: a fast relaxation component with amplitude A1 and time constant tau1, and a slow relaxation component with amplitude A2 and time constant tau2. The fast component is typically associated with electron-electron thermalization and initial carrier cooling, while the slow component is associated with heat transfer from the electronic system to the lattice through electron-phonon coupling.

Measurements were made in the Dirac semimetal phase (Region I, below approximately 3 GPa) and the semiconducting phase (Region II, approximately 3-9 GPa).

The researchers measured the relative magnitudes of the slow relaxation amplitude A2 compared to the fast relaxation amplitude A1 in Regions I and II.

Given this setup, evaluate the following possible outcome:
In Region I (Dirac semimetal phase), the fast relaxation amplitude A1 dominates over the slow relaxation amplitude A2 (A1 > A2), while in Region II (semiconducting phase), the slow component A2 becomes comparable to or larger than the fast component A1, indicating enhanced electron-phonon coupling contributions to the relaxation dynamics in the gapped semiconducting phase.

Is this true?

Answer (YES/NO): NO